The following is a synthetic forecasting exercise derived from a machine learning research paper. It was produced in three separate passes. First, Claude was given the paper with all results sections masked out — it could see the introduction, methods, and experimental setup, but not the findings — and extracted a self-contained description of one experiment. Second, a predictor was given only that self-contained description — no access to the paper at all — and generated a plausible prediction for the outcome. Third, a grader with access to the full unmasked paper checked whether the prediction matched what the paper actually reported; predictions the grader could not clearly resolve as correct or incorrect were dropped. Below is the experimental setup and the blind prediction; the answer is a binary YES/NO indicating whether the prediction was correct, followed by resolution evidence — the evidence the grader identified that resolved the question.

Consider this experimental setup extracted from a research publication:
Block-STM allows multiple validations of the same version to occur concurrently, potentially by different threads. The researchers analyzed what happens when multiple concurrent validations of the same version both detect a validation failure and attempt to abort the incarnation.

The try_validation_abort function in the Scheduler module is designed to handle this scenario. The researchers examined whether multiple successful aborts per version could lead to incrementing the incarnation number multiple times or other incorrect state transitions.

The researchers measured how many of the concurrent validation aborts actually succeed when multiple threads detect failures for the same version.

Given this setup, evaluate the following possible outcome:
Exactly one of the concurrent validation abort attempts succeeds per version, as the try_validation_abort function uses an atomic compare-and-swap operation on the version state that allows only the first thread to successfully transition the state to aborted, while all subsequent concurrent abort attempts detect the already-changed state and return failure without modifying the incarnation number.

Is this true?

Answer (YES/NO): NO